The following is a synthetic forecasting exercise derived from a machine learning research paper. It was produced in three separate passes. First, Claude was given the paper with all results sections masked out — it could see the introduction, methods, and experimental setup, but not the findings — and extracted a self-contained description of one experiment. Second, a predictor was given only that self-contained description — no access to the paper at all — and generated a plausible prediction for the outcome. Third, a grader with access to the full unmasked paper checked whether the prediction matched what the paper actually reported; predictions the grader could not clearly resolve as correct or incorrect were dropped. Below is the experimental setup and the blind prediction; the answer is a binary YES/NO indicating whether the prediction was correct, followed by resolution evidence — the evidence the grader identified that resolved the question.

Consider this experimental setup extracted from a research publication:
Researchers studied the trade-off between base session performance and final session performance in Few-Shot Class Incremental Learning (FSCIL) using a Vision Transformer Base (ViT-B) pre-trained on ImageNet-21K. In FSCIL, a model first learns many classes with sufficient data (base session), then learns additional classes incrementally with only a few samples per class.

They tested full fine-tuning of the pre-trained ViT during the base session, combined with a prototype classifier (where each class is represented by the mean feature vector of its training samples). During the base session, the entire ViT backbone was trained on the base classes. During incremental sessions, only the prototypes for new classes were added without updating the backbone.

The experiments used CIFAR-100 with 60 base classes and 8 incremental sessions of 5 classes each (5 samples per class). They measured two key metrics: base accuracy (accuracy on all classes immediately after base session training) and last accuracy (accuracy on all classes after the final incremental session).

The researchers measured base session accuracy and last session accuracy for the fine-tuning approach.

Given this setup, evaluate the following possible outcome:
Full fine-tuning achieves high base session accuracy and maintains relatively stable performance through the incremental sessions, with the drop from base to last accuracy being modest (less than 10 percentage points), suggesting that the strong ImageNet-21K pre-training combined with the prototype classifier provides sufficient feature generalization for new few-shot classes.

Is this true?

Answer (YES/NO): NO